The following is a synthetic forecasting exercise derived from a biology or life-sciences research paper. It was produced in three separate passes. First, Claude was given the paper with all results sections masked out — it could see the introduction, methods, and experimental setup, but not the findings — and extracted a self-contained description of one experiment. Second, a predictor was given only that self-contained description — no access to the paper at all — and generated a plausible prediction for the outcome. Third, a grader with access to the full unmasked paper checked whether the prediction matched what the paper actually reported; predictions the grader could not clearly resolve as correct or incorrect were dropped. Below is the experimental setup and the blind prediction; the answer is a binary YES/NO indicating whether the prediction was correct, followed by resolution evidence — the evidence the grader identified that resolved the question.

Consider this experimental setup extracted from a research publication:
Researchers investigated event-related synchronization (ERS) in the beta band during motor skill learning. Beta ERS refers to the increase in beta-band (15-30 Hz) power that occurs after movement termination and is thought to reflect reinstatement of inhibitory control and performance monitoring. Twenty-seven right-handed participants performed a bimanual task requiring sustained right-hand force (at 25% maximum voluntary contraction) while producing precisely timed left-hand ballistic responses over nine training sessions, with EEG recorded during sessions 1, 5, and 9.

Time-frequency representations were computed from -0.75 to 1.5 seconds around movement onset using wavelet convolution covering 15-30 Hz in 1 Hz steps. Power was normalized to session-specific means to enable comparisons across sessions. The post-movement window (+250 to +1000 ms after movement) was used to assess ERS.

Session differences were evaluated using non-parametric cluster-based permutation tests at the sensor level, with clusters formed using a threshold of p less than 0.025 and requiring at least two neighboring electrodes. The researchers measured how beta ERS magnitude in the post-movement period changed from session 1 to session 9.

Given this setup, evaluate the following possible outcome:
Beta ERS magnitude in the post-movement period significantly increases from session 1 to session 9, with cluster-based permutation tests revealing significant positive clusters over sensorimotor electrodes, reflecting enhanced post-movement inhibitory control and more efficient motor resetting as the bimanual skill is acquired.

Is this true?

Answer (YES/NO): NO